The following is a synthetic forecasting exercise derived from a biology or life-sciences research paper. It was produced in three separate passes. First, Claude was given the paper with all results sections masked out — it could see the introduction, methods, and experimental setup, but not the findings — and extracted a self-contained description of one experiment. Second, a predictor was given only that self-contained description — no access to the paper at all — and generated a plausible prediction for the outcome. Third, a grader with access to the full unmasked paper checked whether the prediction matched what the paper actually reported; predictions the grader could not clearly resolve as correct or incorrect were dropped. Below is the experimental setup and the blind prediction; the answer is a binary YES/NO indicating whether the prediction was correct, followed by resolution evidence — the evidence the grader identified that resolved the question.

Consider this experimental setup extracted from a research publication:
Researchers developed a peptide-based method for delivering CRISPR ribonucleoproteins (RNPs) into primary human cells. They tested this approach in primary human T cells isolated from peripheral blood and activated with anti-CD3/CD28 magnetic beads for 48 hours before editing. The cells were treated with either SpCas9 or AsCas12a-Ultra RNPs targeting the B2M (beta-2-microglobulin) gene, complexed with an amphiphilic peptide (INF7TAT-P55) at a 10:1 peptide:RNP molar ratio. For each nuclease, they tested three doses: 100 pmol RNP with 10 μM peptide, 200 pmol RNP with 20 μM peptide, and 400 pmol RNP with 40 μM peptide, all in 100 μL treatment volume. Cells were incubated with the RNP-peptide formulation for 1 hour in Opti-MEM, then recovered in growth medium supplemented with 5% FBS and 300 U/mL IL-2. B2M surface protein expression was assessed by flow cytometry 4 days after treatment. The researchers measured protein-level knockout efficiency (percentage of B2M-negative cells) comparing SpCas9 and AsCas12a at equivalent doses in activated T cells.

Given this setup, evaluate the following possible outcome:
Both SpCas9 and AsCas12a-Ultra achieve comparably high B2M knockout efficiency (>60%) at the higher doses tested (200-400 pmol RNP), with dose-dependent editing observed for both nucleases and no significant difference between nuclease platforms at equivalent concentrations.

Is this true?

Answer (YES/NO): NO